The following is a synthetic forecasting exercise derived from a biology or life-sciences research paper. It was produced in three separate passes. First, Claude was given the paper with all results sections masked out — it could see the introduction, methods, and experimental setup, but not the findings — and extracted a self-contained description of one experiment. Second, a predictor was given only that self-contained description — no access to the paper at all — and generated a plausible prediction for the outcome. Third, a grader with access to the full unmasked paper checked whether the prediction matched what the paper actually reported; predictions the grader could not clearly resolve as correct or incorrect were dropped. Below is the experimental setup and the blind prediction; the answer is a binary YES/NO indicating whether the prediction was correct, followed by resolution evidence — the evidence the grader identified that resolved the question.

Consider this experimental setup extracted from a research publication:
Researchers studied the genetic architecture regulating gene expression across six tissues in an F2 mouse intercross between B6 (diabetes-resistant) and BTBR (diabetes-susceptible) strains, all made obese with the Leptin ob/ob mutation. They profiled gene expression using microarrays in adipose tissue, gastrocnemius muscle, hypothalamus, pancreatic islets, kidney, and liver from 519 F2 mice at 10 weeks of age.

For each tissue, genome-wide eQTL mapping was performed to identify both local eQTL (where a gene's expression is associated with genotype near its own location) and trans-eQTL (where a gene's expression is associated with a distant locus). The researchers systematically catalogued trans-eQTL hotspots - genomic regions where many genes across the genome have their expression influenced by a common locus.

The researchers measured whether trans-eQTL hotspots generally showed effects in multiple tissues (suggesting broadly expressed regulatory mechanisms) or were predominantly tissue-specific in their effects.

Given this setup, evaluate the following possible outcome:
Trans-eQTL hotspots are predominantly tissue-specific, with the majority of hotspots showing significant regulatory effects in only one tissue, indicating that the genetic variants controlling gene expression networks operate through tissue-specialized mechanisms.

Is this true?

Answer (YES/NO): NO